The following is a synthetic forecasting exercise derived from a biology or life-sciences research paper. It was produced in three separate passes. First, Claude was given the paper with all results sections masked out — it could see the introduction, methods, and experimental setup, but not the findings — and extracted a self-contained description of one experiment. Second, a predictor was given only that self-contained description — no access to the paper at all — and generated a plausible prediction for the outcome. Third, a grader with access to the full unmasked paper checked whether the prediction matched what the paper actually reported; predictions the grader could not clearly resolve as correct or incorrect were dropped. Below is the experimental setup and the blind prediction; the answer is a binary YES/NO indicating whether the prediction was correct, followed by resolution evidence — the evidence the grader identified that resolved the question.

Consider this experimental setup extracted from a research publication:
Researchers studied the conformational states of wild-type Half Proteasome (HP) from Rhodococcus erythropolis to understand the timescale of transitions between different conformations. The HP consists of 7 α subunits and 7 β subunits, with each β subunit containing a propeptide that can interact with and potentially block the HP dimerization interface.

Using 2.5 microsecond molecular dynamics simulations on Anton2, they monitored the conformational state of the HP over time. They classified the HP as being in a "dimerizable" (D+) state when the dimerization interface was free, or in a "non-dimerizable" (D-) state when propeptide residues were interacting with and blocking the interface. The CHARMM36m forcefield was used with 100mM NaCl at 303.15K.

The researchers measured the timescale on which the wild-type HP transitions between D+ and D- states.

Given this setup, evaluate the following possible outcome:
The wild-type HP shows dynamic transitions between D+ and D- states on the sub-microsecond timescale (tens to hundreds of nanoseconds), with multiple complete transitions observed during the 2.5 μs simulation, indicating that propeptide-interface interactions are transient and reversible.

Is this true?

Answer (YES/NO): YES